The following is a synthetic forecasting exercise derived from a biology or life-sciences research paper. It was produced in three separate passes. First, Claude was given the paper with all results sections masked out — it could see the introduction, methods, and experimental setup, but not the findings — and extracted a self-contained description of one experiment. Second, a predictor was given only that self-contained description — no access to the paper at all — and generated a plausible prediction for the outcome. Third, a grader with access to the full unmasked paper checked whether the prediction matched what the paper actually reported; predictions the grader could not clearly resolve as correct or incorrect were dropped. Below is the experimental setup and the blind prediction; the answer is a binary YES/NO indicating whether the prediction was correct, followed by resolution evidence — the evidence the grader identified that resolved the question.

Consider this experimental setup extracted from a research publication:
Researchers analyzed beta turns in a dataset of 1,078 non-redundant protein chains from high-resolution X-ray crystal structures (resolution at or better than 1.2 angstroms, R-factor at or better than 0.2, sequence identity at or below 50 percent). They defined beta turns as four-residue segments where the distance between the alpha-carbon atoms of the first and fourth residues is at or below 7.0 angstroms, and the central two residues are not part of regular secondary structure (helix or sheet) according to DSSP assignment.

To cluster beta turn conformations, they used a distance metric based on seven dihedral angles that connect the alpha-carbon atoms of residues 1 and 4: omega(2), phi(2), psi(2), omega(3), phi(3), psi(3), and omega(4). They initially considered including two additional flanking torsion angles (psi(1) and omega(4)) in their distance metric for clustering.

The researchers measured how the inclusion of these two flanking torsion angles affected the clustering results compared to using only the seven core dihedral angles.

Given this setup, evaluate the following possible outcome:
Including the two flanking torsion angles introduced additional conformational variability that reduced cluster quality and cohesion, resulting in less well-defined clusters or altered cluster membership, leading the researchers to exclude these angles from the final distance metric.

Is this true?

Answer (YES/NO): YES